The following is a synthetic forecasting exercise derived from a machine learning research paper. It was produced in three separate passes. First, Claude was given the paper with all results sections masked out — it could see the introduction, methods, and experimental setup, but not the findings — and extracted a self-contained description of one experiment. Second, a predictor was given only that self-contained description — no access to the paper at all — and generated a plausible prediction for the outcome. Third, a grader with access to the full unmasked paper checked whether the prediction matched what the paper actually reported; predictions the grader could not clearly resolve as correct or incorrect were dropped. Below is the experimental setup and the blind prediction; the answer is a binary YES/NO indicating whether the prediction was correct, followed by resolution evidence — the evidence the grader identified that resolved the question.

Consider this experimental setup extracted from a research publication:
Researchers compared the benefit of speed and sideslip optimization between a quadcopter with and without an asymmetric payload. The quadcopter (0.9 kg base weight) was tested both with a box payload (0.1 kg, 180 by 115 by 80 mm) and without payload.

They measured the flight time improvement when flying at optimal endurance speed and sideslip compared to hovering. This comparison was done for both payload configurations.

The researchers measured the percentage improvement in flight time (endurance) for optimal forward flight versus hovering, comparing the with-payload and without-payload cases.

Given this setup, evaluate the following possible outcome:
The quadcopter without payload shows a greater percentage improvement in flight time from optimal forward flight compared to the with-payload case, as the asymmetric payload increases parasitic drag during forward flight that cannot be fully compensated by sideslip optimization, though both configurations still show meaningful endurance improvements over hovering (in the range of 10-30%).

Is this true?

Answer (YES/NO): NO